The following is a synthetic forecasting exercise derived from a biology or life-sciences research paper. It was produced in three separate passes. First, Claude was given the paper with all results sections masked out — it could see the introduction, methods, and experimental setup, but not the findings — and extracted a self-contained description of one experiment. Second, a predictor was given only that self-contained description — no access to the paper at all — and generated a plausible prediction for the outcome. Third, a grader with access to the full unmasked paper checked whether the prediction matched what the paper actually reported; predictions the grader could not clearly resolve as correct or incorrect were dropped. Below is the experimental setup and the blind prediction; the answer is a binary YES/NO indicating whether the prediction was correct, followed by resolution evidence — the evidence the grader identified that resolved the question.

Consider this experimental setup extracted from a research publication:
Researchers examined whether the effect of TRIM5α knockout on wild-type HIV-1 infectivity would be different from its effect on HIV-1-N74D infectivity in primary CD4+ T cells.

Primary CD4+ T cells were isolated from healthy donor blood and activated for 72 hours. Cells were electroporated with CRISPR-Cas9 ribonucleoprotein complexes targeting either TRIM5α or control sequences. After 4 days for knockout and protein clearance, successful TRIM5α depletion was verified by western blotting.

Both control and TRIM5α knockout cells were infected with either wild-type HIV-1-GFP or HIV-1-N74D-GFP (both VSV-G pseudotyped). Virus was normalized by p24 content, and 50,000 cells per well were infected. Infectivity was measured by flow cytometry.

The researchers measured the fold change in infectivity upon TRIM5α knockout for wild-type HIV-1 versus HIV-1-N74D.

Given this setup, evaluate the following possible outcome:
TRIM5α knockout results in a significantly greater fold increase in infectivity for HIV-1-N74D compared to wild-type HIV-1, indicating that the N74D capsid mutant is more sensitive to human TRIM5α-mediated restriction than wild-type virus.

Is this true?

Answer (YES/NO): YES